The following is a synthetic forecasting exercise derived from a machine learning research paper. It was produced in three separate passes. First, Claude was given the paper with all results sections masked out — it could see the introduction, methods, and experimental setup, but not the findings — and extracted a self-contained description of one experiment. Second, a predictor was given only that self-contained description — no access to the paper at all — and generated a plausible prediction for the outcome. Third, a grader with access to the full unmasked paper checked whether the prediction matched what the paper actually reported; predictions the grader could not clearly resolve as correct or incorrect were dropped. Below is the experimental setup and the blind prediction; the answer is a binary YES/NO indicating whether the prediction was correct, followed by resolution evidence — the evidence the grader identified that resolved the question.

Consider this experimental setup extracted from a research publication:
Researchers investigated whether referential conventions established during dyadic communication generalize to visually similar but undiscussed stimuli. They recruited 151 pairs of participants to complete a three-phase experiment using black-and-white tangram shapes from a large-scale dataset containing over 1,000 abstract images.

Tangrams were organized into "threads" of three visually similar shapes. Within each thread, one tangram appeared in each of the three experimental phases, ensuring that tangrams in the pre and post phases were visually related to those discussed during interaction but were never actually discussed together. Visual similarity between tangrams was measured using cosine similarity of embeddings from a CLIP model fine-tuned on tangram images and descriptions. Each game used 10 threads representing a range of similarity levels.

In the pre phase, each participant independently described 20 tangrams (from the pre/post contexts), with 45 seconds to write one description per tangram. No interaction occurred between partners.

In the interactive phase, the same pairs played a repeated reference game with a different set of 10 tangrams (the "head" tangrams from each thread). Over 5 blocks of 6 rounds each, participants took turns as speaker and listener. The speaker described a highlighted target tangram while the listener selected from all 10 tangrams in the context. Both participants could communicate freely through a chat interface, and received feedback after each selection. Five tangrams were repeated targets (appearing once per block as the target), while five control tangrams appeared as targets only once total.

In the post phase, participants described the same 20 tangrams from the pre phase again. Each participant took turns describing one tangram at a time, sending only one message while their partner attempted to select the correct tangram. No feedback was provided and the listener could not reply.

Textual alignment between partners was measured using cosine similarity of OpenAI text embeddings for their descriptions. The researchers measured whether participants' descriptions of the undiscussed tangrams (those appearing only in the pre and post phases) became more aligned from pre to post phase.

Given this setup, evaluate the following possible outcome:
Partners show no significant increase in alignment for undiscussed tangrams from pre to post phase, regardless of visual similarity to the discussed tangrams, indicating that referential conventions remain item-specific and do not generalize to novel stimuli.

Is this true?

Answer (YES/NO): NO